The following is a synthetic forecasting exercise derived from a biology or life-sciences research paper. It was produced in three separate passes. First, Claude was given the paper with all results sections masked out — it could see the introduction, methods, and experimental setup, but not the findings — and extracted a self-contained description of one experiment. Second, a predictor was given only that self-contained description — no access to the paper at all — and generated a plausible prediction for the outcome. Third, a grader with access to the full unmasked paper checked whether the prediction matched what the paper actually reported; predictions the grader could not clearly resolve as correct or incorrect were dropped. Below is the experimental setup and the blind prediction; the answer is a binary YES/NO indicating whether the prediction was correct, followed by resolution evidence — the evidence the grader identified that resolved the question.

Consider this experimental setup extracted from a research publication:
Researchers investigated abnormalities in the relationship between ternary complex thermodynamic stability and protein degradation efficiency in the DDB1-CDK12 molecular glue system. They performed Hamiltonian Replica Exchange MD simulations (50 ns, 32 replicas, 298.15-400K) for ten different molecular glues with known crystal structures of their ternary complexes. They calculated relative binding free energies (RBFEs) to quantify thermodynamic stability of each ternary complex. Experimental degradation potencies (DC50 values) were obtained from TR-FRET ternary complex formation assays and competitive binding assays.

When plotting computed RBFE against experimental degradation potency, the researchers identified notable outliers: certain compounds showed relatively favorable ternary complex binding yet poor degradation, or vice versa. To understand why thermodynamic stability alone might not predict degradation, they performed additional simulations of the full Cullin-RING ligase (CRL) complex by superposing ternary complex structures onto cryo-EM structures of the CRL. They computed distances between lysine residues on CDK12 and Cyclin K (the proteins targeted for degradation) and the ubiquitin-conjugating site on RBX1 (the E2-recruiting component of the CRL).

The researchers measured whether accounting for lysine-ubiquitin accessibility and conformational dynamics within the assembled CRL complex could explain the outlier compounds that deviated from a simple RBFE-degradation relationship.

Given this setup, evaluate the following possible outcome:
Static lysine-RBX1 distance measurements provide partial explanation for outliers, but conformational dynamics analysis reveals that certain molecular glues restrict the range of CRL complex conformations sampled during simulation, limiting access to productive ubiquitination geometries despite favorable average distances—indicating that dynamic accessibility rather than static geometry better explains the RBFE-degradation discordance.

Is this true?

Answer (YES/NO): NO